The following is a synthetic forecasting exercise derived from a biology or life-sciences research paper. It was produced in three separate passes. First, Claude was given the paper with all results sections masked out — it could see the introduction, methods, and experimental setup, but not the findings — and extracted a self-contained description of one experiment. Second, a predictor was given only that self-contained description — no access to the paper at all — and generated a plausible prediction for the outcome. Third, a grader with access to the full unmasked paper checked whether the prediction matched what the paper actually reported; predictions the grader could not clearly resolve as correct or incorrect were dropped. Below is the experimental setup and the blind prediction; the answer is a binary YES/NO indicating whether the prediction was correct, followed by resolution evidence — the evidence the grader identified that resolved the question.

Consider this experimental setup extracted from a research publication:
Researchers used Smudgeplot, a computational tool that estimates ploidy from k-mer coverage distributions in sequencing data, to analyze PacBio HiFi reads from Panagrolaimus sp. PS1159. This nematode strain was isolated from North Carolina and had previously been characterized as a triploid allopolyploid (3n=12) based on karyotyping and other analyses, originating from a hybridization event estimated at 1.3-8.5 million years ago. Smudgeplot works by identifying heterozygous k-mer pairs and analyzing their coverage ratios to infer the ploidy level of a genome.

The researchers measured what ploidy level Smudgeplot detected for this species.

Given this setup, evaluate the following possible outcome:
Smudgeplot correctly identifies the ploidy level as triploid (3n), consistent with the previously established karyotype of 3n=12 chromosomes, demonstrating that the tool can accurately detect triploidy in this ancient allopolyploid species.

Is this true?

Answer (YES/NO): YES